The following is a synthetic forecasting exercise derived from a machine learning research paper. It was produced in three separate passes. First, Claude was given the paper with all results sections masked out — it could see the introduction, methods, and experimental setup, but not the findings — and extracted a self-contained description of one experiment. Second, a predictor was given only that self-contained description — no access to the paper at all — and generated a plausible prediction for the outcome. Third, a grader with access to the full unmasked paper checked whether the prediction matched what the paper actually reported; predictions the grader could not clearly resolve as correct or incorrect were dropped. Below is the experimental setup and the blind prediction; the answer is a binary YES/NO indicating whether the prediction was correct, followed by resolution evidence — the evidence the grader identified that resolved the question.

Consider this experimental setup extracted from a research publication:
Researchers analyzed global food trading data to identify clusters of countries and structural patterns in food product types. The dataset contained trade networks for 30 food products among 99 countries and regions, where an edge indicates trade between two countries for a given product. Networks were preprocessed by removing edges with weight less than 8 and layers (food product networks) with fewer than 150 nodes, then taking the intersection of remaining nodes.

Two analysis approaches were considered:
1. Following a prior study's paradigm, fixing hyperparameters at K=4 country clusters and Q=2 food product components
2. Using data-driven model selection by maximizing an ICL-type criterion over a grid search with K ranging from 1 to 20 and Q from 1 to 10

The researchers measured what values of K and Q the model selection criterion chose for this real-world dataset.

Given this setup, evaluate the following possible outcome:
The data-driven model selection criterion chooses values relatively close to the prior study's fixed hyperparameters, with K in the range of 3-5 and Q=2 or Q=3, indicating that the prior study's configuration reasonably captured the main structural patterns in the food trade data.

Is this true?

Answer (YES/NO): NO